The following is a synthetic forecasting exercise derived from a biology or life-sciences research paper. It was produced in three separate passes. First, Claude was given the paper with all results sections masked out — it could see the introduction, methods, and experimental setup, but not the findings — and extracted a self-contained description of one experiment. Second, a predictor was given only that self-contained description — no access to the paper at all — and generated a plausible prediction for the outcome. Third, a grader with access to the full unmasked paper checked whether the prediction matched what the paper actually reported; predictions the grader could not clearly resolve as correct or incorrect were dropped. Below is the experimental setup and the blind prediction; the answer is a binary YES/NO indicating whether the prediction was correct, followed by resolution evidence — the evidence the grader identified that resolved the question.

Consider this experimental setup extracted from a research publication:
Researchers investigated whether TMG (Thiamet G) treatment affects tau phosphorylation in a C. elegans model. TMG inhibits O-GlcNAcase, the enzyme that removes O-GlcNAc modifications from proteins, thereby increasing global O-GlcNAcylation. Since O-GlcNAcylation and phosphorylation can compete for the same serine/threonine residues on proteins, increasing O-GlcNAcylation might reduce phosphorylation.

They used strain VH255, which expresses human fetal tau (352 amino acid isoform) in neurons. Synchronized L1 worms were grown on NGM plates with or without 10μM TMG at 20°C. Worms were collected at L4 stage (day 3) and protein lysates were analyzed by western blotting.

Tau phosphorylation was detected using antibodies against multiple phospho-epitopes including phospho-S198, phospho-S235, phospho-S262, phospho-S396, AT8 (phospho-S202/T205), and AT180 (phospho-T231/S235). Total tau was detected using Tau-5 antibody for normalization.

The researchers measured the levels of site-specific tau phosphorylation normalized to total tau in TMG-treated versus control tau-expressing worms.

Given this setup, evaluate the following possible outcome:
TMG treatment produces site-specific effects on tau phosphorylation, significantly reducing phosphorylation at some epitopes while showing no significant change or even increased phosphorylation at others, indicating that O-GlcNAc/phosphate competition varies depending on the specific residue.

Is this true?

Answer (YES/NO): NO